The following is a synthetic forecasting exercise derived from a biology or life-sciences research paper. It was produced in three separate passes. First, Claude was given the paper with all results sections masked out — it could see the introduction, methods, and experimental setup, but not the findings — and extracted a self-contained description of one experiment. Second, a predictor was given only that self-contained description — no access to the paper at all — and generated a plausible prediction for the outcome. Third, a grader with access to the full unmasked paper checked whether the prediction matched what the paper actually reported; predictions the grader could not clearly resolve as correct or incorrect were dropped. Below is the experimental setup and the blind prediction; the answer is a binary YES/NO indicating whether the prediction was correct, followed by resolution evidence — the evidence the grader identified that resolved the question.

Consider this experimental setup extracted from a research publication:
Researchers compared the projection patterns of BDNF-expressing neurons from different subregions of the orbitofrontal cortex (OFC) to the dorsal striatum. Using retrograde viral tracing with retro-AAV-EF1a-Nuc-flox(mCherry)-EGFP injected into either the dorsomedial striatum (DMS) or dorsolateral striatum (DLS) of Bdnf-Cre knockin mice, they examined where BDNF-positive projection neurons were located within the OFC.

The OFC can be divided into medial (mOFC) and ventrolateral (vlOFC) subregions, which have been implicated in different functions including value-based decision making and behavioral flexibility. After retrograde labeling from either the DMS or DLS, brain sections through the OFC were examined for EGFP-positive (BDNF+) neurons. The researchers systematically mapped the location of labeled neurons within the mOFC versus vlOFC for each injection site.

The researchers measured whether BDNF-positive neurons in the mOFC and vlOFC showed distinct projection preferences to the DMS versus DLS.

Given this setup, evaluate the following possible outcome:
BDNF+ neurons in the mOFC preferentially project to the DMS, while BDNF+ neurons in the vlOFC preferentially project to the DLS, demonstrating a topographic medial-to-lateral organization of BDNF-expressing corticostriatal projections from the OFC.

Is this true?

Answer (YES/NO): YES